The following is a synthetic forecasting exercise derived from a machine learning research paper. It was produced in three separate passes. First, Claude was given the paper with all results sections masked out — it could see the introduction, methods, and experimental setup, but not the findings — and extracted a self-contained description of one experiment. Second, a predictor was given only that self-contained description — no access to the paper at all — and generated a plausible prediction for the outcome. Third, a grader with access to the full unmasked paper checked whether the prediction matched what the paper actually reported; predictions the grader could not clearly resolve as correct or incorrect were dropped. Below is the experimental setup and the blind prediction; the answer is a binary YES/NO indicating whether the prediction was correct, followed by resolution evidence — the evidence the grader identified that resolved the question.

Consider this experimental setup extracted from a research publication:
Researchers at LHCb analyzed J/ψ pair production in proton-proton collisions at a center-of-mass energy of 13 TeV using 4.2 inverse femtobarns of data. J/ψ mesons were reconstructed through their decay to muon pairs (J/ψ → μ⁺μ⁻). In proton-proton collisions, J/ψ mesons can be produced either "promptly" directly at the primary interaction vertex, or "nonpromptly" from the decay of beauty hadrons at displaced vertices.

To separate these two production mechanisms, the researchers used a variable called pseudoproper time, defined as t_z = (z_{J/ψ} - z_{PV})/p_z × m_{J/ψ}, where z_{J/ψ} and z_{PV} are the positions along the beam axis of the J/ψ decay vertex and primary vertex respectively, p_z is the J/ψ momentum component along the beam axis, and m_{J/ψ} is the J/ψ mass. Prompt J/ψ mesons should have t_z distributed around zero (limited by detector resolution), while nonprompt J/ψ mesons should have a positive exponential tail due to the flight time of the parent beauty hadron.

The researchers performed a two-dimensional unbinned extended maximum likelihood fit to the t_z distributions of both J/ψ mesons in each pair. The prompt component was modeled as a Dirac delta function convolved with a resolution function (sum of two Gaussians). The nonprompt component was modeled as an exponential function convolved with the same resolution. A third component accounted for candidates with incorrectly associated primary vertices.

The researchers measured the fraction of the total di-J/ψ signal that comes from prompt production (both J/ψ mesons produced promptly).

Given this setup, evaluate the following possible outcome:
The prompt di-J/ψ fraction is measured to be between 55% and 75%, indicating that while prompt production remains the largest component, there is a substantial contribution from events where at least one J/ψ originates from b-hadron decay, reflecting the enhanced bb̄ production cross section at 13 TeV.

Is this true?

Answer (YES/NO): YES